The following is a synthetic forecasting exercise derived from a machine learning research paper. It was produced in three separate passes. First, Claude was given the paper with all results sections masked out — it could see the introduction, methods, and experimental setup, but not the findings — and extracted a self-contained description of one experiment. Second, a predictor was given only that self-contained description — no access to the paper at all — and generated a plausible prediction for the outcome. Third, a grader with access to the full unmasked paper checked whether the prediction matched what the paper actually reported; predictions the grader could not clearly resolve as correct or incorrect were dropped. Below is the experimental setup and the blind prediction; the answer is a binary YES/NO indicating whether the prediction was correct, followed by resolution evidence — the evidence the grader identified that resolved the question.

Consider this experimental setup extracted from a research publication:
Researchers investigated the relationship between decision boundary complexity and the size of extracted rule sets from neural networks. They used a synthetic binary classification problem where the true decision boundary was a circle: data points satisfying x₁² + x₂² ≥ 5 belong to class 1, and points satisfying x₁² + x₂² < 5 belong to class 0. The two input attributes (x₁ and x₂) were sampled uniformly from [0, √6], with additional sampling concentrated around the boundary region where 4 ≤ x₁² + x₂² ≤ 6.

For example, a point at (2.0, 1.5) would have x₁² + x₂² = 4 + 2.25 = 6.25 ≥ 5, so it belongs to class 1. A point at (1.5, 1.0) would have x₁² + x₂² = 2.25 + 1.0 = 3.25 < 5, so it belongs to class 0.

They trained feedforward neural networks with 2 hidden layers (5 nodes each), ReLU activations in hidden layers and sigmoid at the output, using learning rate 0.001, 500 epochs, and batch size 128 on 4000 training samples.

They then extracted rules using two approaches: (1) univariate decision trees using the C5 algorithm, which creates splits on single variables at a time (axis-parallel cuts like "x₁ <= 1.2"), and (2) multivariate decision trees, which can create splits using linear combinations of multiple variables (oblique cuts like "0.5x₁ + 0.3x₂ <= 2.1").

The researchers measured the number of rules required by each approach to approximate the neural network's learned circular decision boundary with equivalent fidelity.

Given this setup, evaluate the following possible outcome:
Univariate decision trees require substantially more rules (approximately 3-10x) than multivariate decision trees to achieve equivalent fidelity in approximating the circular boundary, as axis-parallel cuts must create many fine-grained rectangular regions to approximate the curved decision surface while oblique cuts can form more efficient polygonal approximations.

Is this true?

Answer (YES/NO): YES